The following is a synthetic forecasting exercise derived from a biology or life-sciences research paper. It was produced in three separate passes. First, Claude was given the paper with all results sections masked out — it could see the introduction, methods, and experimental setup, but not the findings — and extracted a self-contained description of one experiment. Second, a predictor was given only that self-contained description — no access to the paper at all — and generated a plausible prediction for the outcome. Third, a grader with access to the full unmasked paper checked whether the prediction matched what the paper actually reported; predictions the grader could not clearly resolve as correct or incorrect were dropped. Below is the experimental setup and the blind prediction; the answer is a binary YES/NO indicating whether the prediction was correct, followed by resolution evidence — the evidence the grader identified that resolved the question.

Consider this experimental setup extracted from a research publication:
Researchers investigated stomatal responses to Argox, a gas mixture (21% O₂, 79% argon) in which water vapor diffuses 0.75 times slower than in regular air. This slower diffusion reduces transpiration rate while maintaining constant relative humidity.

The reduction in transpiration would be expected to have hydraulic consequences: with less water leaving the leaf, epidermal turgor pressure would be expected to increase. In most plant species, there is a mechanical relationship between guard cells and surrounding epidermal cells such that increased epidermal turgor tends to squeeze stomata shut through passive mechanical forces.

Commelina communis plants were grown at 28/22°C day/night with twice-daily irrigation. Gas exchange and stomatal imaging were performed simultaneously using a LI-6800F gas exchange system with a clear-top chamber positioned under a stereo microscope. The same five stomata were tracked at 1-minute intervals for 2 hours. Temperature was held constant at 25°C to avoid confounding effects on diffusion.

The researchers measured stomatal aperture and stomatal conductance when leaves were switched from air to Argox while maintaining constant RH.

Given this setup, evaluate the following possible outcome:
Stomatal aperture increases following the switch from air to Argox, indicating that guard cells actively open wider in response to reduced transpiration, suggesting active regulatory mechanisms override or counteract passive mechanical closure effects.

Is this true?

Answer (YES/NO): NO